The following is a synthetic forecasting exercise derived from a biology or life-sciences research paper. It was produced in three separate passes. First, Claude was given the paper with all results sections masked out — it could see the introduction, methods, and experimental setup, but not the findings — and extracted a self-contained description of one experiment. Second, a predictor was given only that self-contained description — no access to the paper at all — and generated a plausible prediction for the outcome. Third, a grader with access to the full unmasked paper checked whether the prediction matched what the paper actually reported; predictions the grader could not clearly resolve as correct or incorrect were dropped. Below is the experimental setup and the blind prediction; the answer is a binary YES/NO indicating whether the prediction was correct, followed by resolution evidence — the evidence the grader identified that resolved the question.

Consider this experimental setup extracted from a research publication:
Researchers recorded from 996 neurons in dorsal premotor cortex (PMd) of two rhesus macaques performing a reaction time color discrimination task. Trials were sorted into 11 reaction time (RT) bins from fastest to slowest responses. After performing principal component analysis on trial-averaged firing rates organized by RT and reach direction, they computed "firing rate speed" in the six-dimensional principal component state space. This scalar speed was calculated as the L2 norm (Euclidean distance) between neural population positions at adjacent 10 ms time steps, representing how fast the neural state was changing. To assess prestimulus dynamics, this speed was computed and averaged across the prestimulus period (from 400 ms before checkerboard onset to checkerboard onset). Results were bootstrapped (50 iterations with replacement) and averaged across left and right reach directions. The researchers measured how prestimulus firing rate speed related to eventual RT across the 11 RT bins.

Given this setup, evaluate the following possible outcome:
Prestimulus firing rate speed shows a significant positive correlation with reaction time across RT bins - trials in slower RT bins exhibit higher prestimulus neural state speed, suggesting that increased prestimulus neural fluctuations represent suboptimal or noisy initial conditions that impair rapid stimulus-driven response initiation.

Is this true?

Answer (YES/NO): NO